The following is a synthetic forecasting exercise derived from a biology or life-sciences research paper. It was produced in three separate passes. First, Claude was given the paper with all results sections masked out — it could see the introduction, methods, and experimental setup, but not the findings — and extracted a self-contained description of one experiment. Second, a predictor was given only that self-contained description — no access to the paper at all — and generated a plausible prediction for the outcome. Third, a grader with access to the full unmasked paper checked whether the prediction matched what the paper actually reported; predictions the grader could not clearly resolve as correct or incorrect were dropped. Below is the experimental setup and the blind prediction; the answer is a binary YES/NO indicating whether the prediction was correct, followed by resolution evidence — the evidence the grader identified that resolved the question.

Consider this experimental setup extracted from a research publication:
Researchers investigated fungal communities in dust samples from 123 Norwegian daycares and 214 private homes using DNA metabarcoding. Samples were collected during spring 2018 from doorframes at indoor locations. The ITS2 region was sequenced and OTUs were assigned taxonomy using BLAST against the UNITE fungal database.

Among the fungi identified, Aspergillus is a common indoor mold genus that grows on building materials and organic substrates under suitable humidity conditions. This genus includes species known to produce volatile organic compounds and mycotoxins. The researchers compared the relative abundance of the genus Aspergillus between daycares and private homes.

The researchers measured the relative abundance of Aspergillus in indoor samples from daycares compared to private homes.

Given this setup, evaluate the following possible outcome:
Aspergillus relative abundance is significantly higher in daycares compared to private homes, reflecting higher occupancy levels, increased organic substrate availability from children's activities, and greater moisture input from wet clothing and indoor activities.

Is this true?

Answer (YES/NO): NO